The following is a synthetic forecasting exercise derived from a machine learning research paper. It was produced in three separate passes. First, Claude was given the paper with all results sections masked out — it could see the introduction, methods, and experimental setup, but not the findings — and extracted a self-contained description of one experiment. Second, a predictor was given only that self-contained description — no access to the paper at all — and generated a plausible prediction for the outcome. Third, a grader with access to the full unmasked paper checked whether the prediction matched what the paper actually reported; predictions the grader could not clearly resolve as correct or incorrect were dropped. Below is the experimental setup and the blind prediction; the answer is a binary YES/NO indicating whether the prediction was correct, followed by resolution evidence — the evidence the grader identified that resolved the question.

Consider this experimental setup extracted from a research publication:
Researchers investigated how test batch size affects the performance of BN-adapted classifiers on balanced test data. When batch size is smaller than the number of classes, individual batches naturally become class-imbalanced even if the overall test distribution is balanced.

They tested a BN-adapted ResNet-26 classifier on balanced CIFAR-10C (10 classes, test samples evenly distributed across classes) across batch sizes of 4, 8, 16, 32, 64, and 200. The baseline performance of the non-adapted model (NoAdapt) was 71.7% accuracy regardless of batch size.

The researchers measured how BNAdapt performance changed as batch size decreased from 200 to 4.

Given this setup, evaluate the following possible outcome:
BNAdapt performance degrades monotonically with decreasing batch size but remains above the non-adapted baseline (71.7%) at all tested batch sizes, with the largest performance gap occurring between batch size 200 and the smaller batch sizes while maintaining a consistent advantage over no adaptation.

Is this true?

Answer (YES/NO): NO